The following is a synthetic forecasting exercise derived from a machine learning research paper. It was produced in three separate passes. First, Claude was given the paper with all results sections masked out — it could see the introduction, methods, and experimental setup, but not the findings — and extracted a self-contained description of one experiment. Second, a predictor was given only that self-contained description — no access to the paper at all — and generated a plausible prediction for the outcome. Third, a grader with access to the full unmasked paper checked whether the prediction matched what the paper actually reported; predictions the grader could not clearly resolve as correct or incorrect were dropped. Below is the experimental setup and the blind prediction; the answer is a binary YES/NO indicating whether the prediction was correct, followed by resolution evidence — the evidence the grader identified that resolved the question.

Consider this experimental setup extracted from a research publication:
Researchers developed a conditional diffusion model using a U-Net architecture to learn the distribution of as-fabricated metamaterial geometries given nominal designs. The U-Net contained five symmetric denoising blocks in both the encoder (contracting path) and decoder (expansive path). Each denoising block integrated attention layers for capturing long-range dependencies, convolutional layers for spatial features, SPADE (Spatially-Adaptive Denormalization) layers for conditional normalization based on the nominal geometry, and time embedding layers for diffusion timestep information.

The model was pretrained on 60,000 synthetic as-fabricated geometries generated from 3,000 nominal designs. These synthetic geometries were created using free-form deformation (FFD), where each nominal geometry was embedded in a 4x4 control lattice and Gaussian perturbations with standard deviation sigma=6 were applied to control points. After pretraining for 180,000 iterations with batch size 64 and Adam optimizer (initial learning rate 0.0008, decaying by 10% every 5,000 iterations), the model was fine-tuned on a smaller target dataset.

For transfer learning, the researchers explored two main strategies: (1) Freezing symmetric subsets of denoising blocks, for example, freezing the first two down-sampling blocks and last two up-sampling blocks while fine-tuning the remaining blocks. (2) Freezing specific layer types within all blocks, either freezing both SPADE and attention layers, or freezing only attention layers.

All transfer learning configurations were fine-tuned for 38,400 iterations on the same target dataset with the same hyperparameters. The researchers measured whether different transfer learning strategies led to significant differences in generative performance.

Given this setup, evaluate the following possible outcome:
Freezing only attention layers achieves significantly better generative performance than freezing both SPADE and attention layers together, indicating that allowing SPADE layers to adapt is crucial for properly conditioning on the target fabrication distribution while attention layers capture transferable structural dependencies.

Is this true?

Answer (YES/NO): NO